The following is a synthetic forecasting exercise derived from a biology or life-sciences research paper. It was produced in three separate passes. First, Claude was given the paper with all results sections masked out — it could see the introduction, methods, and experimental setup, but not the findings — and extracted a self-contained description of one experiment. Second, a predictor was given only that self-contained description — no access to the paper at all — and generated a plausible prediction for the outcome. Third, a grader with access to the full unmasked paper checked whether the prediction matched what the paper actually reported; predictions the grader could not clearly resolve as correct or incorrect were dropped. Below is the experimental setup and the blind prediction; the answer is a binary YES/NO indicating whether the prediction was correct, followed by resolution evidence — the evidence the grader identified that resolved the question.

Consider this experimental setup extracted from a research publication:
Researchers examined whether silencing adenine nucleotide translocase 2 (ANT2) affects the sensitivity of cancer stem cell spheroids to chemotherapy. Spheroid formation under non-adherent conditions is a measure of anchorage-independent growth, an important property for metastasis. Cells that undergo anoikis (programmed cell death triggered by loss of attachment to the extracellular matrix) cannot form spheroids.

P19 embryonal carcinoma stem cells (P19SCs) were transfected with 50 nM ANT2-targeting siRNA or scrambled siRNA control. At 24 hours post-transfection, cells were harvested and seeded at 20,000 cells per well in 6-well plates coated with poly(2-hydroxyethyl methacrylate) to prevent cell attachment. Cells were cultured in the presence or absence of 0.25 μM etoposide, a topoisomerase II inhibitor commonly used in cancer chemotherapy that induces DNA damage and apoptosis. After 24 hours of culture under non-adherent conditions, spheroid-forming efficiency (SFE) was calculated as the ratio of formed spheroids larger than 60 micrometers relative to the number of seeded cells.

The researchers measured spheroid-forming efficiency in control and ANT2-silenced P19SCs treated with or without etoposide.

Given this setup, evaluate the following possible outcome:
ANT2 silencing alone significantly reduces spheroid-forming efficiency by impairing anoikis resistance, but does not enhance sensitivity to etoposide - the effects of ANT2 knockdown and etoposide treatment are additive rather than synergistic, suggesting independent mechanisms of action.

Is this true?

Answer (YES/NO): NO